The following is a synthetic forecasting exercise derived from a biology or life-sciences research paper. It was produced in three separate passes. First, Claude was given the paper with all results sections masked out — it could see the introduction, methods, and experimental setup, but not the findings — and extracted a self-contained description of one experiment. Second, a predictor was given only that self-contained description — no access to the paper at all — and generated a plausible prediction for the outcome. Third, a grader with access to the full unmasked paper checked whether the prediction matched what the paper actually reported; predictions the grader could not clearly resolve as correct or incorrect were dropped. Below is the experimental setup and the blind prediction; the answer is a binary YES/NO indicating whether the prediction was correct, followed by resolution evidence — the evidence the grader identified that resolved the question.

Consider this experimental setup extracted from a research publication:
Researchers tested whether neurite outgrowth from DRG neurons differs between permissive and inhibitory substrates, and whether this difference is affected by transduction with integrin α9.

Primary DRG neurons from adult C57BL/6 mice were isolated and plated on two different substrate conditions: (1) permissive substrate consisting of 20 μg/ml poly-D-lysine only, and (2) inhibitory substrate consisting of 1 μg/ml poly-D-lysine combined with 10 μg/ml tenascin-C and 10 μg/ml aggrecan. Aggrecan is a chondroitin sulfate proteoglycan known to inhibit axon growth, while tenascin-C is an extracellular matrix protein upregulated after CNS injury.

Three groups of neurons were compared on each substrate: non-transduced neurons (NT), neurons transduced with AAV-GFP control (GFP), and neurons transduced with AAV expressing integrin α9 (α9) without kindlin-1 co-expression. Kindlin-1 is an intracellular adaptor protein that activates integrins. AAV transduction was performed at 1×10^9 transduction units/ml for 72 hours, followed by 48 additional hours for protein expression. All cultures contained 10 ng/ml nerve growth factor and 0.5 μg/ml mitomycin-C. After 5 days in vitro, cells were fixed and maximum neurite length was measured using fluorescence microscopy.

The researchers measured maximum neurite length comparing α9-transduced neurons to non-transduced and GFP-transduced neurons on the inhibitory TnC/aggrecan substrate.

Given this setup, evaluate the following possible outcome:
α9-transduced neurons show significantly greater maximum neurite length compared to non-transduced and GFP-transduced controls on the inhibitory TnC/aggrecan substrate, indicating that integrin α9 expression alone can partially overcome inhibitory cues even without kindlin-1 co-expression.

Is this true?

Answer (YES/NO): YES